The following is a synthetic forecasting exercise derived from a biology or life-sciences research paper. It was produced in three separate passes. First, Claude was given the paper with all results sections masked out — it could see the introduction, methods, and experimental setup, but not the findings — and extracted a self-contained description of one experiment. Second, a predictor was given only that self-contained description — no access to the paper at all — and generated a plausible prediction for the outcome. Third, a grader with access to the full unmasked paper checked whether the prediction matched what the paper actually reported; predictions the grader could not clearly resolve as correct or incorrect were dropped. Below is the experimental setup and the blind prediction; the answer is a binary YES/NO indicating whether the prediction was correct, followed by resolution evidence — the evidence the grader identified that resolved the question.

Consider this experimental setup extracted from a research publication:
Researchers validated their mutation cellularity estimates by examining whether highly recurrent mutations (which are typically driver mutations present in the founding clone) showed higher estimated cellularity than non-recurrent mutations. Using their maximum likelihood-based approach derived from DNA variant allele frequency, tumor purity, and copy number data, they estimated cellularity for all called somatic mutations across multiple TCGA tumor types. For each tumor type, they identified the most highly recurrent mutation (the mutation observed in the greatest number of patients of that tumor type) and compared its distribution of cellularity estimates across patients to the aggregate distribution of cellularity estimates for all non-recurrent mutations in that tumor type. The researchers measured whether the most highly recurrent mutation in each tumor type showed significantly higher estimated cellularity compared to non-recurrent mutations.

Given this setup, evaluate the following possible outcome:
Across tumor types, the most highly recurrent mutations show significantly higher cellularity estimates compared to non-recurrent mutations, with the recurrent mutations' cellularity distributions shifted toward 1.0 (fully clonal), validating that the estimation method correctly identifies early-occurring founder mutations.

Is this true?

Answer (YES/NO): YES